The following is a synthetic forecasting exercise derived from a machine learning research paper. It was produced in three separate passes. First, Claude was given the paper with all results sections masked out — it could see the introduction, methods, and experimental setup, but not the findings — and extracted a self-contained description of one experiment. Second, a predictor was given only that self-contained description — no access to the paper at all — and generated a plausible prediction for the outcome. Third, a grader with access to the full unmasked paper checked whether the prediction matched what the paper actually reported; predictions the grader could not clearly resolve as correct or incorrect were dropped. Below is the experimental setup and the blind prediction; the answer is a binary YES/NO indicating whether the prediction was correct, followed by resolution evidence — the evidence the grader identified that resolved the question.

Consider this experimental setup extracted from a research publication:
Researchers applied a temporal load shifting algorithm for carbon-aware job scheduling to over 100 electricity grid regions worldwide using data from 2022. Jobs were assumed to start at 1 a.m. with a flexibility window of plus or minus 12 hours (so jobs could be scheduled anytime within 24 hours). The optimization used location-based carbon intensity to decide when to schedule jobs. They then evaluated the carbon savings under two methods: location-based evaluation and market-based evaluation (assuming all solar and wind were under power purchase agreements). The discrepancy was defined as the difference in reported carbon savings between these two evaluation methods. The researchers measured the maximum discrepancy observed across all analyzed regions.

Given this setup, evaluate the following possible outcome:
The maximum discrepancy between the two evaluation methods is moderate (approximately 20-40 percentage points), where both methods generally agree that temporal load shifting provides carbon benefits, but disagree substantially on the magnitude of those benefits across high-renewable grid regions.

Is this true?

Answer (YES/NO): NO